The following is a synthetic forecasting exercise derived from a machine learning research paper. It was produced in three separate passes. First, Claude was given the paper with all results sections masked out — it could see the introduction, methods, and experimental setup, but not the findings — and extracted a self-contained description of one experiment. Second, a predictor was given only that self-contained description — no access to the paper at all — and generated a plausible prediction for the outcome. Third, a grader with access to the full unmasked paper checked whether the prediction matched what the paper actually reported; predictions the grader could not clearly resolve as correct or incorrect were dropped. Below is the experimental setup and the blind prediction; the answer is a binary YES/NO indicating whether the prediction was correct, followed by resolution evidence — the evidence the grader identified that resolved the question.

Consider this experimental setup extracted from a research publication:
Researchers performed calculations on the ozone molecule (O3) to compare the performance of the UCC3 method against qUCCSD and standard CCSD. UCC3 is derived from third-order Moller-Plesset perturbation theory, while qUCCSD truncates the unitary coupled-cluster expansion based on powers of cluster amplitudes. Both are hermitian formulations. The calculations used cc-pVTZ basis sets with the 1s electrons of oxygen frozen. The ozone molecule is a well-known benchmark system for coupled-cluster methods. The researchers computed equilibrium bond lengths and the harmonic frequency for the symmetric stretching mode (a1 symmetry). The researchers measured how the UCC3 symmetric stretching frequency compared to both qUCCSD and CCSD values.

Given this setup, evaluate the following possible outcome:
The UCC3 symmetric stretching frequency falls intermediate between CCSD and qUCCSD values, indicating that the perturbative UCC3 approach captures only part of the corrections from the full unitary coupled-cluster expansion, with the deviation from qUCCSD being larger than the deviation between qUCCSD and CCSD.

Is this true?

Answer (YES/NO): NO